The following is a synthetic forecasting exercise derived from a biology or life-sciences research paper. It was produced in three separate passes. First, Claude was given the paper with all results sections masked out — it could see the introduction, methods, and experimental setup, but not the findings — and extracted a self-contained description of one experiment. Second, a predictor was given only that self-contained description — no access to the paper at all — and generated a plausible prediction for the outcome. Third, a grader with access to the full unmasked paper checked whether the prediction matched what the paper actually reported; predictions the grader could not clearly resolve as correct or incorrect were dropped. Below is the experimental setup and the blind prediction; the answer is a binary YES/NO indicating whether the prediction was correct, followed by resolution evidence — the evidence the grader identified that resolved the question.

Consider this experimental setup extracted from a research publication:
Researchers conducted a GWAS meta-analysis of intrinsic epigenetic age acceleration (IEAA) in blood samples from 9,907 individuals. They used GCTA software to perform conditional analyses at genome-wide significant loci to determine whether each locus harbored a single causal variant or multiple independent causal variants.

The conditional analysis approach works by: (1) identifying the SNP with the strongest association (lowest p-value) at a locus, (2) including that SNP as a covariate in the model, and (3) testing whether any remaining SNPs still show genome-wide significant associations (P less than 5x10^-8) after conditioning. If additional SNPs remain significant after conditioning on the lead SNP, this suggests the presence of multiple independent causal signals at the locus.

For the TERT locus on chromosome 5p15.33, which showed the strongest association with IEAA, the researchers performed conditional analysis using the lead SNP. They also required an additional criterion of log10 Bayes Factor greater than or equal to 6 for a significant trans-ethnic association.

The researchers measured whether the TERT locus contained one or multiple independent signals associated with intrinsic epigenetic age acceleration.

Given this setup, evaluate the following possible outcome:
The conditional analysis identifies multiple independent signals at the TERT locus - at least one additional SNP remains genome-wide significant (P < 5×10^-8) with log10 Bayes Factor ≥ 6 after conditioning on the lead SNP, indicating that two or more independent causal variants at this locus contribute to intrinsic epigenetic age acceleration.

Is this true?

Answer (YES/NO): NO